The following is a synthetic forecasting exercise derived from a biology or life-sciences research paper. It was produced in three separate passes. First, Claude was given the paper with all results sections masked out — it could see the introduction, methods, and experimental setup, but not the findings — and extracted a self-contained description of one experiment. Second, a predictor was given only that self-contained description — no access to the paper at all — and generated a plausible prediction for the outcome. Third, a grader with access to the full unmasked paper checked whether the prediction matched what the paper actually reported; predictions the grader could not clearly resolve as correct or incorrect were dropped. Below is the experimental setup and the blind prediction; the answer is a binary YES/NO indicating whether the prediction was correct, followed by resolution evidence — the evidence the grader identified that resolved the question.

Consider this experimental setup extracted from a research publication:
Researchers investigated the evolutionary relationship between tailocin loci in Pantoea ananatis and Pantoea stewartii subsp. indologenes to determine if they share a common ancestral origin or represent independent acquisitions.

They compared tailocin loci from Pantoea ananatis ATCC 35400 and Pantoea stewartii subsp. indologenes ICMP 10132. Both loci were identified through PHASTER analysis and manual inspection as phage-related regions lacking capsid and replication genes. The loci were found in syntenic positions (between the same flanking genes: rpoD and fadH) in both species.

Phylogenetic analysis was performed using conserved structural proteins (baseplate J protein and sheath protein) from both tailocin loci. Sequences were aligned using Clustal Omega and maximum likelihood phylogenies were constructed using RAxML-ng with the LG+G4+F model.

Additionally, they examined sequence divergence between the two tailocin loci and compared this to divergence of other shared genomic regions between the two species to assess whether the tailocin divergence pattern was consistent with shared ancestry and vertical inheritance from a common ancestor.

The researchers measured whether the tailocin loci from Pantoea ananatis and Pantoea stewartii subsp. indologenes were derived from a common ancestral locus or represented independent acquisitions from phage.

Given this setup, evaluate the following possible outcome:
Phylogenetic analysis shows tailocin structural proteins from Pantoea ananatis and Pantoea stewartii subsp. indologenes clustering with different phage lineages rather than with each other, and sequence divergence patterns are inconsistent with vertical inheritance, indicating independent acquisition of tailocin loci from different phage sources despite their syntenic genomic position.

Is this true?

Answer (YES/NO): NO